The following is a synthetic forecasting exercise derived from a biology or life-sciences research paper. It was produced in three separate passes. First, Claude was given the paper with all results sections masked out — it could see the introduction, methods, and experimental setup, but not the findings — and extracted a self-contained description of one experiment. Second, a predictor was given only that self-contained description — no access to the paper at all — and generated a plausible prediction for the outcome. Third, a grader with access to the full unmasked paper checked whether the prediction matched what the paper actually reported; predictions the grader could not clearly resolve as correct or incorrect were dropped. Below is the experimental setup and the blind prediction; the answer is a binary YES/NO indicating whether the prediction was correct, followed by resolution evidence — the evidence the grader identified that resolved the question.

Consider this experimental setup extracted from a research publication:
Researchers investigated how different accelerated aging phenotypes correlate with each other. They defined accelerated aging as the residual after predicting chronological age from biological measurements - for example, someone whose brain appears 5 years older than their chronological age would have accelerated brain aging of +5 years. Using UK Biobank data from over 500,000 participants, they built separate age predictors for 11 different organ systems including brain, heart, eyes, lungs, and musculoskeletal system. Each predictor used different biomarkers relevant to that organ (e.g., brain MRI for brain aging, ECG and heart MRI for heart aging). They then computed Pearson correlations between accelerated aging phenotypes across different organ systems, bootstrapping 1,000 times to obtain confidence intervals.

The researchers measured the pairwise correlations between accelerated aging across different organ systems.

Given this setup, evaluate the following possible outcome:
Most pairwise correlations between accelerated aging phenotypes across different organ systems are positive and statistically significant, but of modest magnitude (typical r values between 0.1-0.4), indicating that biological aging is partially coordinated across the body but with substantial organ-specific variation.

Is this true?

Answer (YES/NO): YES